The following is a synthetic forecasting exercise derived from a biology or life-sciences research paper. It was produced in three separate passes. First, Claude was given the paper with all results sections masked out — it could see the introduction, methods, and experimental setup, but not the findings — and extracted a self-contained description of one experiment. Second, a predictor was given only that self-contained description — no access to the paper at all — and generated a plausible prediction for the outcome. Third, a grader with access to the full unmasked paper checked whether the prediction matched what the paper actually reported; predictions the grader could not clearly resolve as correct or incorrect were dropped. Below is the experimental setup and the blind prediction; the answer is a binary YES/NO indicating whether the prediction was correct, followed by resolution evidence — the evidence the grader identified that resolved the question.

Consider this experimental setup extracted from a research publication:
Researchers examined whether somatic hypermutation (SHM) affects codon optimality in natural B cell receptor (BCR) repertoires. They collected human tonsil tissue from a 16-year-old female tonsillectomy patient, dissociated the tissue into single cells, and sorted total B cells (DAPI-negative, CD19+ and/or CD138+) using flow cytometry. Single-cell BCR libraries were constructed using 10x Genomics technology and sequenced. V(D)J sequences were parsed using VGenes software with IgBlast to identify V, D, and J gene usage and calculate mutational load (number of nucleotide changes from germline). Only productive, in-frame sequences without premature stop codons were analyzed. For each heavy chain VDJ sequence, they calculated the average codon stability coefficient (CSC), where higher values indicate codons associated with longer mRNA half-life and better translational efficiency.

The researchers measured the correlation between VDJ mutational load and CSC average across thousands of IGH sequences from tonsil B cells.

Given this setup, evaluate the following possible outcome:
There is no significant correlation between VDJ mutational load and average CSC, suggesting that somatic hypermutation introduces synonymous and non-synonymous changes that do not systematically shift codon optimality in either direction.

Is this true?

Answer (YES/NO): NO